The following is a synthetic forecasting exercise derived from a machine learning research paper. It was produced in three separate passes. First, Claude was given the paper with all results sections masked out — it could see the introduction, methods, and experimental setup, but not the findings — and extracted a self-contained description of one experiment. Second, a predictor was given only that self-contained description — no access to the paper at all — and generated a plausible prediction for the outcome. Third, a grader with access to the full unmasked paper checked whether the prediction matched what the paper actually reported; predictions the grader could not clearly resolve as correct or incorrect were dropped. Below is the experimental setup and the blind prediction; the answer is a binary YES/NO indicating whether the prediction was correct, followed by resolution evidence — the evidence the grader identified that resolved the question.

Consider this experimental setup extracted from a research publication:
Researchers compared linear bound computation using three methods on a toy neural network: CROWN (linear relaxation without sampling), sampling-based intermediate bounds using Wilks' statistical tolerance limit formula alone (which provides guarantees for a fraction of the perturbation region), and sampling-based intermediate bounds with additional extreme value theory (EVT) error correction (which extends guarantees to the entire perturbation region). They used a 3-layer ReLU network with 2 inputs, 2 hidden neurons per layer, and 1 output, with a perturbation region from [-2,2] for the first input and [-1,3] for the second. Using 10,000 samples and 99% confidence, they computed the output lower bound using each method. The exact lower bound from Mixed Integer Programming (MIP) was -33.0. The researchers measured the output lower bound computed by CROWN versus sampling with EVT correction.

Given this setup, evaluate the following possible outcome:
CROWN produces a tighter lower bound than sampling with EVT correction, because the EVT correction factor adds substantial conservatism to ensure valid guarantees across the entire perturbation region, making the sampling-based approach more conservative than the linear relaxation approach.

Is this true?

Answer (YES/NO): NO